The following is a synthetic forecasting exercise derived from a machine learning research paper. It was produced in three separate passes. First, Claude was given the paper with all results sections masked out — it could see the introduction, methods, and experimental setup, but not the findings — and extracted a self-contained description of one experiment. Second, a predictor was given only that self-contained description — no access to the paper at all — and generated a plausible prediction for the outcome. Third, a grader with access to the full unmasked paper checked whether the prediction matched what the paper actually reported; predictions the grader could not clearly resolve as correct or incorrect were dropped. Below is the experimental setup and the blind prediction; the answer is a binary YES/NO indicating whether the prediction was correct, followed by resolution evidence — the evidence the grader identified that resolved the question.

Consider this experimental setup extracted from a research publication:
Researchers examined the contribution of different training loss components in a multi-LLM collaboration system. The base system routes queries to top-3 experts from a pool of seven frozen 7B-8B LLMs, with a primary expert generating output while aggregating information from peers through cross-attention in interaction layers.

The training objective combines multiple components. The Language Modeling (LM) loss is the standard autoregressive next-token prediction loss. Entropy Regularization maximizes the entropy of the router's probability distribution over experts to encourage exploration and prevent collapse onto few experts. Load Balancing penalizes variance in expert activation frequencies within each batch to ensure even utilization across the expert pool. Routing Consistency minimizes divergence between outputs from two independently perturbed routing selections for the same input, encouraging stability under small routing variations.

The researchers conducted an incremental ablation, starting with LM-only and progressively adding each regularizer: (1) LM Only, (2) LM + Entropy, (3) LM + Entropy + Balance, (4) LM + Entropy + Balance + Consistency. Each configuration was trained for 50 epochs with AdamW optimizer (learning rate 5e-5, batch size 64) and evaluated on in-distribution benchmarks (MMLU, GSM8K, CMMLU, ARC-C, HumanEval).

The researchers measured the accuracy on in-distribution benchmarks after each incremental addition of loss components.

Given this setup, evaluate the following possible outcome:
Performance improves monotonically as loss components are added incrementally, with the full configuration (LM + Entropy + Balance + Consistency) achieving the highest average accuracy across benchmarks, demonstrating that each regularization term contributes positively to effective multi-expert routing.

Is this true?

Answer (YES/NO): YES